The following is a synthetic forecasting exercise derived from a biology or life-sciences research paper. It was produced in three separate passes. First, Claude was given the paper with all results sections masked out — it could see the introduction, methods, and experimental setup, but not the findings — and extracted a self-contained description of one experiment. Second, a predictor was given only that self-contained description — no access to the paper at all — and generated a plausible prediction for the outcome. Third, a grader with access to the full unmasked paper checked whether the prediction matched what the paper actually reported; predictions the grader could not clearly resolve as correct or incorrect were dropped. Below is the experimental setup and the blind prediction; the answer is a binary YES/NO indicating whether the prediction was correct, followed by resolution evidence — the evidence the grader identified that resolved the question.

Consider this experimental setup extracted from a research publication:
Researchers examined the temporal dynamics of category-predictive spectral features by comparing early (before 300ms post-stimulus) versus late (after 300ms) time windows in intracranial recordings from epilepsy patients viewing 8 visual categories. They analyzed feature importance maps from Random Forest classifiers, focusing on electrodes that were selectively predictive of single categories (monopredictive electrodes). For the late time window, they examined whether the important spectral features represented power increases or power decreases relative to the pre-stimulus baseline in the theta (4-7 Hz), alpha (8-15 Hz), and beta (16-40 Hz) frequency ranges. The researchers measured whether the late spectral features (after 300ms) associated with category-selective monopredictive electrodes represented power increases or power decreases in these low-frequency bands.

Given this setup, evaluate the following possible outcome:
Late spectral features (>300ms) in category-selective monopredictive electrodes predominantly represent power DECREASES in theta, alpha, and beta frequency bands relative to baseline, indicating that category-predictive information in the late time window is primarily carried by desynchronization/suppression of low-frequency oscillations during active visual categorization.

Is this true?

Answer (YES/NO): YES